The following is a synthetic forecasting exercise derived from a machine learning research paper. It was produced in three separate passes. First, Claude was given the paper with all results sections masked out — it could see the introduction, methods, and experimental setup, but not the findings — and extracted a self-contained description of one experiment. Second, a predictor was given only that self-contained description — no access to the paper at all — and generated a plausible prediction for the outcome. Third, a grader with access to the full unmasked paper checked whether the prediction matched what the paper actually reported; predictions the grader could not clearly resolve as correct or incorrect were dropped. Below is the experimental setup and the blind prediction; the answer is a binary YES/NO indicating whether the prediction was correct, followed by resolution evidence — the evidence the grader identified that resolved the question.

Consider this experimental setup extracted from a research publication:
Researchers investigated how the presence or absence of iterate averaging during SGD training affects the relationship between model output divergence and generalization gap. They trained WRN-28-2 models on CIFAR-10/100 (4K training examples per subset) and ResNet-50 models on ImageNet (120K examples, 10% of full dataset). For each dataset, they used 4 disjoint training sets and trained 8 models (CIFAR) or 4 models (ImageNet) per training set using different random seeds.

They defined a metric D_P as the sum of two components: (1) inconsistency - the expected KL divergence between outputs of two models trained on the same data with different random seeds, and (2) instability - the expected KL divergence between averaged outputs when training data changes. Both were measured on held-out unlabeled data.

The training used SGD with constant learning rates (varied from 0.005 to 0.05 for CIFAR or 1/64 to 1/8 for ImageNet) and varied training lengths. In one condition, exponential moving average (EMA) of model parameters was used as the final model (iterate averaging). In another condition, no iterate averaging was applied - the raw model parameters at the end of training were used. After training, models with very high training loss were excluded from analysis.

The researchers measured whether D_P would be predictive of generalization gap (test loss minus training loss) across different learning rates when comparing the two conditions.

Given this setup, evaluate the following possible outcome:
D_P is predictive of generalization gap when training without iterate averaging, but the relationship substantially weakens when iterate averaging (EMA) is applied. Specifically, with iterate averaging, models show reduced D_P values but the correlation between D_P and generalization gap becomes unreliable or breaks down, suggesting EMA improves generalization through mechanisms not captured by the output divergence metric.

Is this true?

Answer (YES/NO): NO